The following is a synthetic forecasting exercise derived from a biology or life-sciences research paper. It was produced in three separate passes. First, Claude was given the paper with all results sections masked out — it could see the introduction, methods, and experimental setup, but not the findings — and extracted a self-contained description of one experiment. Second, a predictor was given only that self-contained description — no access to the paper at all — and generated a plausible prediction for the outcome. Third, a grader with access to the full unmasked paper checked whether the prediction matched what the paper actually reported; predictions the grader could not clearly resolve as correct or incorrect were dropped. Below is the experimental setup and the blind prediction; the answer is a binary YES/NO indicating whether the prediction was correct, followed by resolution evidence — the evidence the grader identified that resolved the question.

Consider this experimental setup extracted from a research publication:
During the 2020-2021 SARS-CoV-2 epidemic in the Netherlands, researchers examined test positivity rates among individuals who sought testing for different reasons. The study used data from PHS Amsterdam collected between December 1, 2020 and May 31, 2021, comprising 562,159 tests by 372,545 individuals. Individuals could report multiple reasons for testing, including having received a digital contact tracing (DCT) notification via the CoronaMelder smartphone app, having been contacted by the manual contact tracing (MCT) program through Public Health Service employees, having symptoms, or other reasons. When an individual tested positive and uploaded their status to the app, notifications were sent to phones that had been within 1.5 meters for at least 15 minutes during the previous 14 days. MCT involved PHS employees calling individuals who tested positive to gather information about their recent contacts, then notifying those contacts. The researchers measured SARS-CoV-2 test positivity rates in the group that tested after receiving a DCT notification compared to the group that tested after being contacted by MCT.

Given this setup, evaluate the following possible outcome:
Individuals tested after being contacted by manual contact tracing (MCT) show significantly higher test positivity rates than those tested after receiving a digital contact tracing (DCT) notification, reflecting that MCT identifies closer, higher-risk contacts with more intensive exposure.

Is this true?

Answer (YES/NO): YES